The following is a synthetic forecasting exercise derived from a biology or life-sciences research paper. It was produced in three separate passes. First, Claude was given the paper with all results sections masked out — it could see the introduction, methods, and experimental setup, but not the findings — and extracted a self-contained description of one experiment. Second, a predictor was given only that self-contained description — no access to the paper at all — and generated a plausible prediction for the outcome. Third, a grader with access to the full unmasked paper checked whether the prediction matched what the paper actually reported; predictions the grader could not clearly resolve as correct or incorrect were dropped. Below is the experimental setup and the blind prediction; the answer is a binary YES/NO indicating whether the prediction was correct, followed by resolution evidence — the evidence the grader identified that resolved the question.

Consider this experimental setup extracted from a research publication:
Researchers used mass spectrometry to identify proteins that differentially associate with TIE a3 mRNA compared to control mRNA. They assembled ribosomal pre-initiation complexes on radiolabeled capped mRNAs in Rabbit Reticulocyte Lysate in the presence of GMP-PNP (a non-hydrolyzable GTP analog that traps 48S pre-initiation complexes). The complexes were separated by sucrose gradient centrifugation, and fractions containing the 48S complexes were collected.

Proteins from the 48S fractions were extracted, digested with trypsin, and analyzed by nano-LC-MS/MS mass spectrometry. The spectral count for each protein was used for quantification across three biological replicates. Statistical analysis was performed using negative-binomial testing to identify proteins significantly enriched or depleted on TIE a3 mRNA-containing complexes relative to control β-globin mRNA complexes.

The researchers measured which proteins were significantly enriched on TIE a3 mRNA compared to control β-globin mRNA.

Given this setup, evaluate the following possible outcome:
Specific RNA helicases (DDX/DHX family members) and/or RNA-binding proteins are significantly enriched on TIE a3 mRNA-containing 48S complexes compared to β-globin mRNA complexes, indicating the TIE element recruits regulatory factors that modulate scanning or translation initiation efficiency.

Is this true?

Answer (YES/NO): YES